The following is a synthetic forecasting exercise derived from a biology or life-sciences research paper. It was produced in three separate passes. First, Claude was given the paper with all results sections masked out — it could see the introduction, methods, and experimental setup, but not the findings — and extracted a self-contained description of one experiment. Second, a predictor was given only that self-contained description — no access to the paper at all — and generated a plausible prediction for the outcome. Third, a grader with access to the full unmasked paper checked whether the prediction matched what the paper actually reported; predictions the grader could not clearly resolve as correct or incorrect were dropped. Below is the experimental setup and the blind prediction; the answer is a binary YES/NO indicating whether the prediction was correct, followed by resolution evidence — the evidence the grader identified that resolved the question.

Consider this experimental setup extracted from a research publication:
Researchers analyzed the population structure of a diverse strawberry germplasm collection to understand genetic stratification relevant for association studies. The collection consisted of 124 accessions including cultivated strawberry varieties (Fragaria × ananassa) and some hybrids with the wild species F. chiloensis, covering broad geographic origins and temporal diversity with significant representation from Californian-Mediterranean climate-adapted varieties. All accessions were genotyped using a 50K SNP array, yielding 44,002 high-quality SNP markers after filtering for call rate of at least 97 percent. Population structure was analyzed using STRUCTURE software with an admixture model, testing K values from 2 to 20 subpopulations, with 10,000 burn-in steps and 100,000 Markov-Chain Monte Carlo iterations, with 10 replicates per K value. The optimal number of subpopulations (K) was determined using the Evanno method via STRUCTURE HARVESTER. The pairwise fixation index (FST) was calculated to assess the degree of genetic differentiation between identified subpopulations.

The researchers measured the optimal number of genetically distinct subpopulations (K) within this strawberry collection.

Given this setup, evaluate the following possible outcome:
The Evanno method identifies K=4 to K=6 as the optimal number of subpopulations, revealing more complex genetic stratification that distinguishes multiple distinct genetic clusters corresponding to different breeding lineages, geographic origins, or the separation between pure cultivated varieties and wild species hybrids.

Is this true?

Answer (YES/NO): YES